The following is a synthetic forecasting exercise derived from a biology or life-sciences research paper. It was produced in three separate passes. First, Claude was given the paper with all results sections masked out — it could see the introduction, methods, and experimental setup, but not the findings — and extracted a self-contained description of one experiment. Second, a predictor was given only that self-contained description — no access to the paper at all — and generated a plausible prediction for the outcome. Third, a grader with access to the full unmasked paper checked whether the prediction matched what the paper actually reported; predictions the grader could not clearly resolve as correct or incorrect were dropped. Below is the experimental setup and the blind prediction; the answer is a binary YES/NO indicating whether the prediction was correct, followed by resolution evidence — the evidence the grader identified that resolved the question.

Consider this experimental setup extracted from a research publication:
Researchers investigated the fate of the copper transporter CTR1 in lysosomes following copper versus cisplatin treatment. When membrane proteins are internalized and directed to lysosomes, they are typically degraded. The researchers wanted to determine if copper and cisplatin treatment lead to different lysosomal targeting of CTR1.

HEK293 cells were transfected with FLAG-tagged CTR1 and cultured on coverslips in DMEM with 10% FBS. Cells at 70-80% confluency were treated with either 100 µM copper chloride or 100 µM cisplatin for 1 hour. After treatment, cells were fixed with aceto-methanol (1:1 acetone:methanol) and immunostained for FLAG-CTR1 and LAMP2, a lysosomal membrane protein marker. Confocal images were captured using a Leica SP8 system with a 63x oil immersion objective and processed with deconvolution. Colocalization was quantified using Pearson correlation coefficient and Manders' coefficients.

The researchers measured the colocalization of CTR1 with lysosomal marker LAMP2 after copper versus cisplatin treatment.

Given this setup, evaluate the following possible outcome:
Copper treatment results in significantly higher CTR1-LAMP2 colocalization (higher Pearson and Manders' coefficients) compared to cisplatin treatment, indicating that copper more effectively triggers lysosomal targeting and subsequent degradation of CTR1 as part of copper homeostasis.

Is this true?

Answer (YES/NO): NO